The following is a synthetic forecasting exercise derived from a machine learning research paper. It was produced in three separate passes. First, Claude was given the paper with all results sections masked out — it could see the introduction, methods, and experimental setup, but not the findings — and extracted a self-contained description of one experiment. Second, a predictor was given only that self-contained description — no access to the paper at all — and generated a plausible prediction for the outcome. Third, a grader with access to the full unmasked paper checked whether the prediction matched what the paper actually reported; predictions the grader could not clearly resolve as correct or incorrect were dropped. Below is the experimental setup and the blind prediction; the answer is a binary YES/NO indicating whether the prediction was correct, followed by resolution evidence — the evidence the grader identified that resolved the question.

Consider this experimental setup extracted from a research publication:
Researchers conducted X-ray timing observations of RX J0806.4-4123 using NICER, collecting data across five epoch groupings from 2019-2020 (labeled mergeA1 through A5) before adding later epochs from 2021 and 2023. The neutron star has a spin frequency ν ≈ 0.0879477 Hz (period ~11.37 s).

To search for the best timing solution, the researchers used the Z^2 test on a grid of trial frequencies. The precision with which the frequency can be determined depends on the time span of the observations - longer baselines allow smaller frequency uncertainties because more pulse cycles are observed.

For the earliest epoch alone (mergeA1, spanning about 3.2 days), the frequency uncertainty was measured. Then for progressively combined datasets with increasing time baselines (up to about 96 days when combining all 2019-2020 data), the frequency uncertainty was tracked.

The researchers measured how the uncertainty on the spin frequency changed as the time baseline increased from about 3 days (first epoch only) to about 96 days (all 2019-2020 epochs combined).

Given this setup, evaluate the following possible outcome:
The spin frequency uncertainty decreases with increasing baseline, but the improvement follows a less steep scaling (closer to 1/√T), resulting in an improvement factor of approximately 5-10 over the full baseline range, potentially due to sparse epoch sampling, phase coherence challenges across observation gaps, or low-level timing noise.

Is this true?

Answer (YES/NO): NO